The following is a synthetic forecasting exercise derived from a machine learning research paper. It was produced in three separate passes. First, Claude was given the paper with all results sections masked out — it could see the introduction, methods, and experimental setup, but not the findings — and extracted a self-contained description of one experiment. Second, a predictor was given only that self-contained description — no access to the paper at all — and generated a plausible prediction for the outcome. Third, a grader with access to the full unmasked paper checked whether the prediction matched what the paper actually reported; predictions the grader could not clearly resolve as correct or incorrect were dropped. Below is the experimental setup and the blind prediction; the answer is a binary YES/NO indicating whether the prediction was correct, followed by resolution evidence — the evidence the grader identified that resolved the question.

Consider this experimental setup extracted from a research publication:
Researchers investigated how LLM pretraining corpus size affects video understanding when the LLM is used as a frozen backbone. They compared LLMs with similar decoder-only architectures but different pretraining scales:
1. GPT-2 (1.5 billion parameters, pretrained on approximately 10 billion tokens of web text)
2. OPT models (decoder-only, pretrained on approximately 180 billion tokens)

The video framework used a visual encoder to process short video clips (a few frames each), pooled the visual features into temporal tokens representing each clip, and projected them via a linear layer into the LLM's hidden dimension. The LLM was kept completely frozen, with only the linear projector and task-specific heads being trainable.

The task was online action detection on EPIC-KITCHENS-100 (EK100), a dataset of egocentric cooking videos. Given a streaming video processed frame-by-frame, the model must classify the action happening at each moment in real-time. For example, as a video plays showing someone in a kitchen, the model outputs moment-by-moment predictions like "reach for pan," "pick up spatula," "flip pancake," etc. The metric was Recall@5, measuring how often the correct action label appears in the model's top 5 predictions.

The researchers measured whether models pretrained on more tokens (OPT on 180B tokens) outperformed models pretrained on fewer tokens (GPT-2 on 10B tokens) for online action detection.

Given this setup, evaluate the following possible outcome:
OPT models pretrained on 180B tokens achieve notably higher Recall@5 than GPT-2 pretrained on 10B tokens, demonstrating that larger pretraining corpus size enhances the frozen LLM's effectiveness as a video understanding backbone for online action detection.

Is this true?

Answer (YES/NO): YES